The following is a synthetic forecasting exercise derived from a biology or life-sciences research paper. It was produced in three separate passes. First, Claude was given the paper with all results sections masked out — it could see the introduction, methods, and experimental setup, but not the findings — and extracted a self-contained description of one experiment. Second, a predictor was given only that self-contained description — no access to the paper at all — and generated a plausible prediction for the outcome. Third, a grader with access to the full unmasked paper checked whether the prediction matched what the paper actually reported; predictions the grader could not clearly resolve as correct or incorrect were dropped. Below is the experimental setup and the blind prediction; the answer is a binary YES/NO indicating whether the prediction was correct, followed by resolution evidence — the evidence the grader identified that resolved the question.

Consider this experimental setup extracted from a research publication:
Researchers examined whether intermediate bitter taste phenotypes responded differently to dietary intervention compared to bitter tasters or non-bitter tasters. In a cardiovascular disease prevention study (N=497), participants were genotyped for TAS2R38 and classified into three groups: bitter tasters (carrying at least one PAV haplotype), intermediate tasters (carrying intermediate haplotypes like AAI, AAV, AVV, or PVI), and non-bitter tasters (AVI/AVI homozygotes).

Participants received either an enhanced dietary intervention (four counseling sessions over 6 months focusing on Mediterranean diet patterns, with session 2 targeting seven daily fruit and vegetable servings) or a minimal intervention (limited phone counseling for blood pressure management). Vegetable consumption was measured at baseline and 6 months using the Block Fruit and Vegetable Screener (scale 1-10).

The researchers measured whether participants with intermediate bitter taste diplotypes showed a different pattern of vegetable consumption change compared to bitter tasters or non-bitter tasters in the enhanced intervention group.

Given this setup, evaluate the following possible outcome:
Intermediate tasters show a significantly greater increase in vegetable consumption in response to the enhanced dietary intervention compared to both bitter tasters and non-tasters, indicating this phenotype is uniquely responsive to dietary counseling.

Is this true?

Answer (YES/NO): NO